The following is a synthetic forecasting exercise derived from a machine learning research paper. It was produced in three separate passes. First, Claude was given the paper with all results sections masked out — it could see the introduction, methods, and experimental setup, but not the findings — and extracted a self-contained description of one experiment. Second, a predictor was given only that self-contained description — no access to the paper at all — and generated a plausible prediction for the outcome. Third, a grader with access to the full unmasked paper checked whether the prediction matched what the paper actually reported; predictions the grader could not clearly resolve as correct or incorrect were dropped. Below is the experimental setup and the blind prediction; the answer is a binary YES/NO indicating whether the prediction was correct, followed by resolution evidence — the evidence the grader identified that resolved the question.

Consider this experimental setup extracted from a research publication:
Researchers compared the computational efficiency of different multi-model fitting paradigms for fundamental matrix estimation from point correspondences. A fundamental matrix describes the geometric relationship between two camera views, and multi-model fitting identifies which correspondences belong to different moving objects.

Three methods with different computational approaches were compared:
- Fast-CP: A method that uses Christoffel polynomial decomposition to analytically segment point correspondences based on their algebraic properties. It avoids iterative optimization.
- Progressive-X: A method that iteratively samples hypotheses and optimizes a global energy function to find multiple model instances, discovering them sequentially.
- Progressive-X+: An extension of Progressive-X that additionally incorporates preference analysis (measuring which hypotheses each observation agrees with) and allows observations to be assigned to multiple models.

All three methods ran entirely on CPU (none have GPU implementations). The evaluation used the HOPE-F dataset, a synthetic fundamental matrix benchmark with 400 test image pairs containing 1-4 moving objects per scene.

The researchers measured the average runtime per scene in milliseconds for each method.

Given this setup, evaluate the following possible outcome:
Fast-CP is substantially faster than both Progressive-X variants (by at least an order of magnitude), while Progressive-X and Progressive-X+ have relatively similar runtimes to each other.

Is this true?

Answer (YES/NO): NO